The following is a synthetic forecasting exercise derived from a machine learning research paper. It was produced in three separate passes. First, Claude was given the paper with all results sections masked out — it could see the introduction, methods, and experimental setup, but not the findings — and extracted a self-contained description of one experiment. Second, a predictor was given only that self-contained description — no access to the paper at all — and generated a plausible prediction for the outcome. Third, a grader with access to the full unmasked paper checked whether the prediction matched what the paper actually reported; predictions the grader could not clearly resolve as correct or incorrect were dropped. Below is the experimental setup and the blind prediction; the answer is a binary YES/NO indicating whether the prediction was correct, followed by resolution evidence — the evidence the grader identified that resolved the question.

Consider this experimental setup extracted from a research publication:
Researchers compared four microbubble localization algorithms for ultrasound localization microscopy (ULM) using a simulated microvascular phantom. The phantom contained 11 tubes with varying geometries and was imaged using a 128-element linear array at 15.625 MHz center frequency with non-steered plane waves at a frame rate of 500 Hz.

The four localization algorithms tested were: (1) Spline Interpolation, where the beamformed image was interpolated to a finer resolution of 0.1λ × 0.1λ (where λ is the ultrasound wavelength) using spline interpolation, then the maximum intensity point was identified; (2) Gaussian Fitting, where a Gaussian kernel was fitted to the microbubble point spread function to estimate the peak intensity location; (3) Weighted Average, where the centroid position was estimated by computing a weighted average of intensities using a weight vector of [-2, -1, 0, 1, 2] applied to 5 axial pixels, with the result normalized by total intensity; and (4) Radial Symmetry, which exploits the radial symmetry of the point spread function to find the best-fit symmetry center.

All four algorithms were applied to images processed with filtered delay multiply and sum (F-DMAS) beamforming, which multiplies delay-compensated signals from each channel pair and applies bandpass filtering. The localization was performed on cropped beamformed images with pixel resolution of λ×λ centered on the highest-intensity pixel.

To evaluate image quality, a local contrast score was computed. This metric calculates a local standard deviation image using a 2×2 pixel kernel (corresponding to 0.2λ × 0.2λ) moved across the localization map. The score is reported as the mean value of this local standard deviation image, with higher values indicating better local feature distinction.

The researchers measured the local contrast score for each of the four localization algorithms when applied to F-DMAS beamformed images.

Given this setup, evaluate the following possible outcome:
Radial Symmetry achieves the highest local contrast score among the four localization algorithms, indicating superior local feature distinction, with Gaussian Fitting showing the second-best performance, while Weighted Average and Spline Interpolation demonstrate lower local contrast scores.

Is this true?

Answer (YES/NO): NO